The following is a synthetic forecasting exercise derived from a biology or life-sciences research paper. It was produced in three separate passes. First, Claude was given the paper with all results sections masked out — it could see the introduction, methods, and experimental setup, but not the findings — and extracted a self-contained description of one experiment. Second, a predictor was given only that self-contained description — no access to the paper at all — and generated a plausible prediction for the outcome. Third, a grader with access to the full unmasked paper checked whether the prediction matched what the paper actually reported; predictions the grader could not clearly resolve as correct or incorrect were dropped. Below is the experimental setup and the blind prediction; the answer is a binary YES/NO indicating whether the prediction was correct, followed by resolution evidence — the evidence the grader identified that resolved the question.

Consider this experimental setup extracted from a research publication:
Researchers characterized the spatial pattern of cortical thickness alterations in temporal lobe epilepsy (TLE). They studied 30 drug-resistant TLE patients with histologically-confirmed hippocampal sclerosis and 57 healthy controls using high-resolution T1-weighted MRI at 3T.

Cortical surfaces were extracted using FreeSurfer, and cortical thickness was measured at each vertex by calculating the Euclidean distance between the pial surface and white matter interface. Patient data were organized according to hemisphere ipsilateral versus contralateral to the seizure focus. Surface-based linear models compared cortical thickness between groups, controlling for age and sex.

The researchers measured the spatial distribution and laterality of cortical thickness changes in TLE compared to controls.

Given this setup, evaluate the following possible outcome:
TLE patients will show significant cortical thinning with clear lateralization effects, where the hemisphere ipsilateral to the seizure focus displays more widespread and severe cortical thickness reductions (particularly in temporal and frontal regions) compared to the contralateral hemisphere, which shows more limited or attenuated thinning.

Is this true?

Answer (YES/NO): NO